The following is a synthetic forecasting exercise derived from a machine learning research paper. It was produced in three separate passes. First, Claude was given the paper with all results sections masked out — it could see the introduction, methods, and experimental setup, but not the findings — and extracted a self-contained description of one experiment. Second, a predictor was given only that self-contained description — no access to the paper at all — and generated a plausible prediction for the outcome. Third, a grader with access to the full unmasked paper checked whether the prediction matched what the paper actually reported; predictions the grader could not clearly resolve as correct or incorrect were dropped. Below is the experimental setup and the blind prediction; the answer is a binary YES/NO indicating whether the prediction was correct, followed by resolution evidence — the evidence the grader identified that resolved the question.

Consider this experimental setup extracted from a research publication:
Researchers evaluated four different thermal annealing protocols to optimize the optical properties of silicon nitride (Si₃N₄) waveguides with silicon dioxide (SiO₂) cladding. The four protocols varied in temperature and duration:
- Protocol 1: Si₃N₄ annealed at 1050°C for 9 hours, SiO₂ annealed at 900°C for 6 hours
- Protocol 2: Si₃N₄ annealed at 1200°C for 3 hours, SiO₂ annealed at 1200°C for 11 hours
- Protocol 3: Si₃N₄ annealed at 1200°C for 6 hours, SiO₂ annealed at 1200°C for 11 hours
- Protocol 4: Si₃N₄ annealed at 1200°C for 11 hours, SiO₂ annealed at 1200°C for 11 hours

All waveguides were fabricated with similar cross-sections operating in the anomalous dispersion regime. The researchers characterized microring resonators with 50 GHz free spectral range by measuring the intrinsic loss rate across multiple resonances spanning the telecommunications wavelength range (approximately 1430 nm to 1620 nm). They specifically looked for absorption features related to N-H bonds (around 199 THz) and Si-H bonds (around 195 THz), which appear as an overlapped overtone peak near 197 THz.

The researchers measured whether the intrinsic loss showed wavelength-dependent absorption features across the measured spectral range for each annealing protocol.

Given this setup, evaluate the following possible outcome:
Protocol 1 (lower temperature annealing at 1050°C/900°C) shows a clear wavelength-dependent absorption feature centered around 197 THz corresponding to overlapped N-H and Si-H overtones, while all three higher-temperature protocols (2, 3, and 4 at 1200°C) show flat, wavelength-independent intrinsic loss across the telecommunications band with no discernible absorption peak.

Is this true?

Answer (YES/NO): NO